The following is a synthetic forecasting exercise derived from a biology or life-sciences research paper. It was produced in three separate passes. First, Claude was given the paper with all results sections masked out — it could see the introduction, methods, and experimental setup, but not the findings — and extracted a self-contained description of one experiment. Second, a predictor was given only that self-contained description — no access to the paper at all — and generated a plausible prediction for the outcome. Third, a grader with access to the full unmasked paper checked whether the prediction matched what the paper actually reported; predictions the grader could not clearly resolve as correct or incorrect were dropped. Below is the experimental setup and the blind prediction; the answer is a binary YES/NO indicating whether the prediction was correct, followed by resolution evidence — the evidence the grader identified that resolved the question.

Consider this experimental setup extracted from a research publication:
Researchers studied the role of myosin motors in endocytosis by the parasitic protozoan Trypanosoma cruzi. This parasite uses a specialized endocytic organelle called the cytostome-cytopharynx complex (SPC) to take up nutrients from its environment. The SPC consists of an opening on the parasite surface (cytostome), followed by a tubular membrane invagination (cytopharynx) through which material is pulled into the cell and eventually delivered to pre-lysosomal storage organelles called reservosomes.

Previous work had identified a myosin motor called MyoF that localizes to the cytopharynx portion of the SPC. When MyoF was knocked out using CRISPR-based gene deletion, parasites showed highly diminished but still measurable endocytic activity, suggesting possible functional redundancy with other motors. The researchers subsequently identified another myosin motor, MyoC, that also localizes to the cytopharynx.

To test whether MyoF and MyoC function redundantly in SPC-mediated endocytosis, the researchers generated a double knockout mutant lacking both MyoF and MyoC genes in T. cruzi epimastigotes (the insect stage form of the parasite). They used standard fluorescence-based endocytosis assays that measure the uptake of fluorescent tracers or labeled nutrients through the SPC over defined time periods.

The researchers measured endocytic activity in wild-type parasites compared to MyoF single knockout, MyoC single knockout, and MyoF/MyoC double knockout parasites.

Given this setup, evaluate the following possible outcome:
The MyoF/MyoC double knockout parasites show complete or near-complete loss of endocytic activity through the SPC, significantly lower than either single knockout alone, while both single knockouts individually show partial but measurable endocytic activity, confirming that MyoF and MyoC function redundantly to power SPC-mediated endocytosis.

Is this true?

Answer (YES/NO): NO